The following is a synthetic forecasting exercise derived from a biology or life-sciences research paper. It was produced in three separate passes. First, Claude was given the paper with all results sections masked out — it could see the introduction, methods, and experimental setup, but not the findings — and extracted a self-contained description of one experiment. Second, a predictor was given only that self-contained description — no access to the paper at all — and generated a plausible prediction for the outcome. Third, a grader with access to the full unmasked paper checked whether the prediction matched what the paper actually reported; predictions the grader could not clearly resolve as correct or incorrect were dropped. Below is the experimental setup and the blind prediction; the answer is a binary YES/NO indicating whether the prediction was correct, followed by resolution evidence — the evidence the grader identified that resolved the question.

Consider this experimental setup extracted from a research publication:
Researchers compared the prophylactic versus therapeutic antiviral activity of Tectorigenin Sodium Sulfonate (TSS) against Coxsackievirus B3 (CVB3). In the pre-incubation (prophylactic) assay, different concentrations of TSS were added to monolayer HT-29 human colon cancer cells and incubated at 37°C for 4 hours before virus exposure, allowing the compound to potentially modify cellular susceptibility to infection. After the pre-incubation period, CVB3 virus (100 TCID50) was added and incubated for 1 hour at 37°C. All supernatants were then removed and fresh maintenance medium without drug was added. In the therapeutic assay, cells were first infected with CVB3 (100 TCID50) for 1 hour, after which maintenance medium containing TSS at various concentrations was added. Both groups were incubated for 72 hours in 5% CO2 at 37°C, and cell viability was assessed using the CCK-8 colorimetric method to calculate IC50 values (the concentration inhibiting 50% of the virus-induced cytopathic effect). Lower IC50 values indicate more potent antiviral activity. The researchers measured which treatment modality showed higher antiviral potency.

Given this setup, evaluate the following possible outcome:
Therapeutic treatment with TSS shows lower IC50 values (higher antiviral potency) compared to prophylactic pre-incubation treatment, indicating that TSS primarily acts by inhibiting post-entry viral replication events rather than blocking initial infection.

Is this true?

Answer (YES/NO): YES